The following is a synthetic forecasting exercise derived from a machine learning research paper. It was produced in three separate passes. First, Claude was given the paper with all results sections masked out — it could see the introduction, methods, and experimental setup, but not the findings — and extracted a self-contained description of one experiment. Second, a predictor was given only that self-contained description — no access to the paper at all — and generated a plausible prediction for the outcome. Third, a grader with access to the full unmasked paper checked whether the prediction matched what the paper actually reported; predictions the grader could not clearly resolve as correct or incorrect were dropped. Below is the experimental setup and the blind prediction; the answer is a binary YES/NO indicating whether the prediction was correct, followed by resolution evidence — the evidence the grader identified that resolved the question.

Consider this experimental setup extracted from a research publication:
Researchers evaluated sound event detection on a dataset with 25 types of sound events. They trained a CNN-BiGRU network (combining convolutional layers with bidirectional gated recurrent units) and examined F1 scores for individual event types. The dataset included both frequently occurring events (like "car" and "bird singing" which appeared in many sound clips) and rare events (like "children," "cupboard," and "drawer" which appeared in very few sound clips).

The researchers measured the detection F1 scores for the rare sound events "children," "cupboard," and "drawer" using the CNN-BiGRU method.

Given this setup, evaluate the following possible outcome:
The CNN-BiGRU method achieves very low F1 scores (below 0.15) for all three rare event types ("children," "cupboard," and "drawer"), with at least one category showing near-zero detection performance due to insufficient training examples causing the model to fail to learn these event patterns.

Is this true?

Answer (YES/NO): YES